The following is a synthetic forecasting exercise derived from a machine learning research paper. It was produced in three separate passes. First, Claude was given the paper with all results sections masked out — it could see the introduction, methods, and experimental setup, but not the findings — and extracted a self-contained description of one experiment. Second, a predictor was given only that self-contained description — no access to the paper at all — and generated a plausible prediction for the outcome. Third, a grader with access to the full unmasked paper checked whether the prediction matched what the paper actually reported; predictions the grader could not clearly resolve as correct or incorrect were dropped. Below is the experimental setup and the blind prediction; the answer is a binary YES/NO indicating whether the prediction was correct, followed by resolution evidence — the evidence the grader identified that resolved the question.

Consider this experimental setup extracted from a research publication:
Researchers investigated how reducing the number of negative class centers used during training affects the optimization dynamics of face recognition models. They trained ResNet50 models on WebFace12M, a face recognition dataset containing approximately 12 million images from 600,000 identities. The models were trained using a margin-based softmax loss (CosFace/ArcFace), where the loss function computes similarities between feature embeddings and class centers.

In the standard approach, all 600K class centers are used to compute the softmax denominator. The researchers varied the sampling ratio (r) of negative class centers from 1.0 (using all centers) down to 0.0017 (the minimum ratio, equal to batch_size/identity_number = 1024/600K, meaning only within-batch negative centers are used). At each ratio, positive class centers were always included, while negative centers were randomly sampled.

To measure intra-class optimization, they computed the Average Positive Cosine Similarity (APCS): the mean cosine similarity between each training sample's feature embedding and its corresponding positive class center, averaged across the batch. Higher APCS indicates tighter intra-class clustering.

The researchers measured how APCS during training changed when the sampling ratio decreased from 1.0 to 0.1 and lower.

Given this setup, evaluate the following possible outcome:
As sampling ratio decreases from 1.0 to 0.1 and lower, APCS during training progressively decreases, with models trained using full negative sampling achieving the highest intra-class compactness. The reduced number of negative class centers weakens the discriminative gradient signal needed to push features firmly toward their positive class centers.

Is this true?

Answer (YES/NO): NO